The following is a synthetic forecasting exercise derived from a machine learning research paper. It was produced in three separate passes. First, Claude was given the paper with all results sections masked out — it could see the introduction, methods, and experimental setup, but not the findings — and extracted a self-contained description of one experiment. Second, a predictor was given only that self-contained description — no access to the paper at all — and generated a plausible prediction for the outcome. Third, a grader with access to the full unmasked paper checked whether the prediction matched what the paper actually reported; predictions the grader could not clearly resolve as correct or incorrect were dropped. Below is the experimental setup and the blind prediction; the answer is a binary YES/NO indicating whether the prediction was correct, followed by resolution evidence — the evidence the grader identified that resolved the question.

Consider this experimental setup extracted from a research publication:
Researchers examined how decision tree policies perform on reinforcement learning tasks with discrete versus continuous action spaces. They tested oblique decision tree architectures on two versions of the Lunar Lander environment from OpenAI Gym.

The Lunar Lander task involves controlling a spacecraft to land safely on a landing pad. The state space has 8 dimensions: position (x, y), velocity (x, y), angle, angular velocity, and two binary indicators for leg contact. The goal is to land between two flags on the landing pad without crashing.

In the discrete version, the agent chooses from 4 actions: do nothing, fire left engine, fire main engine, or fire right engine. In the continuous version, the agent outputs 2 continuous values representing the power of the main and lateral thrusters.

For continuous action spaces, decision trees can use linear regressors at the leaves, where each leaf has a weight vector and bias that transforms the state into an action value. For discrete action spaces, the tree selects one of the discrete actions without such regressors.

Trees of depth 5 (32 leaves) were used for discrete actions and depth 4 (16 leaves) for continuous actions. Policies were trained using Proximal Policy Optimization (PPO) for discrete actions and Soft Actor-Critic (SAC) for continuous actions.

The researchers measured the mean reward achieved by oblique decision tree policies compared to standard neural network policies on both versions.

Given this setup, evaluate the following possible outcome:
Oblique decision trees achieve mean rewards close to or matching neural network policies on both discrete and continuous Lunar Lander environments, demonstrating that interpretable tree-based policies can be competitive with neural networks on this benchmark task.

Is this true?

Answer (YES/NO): YES